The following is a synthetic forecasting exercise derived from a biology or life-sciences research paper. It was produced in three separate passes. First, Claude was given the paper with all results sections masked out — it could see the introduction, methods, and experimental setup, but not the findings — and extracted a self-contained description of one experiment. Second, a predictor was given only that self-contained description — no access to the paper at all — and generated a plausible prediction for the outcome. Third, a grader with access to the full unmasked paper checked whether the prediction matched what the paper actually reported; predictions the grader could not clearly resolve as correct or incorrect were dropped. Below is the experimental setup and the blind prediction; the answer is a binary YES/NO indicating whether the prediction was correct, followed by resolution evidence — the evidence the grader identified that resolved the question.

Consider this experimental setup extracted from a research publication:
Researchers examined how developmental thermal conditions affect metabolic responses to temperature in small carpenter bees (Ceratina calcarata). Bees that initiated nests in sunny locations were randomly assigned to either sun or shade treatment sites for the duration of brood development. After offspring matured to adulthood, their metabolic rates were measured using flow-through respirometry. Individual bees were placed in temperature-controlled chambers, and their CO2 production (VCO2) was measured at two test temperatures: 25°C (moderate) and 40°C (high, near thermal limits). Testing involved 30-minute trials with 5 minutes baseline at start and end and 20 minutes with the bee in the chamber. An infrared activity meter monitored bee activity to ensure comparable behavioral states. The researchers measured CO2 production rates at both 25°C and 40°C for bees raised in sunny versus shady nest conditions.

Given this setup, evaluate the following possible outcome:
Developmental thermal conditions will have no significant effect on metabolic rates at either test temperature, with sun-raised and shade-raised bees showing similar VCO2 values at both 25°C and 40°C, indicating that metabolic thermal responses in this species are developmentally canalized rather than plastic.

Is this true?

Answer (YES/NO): NO